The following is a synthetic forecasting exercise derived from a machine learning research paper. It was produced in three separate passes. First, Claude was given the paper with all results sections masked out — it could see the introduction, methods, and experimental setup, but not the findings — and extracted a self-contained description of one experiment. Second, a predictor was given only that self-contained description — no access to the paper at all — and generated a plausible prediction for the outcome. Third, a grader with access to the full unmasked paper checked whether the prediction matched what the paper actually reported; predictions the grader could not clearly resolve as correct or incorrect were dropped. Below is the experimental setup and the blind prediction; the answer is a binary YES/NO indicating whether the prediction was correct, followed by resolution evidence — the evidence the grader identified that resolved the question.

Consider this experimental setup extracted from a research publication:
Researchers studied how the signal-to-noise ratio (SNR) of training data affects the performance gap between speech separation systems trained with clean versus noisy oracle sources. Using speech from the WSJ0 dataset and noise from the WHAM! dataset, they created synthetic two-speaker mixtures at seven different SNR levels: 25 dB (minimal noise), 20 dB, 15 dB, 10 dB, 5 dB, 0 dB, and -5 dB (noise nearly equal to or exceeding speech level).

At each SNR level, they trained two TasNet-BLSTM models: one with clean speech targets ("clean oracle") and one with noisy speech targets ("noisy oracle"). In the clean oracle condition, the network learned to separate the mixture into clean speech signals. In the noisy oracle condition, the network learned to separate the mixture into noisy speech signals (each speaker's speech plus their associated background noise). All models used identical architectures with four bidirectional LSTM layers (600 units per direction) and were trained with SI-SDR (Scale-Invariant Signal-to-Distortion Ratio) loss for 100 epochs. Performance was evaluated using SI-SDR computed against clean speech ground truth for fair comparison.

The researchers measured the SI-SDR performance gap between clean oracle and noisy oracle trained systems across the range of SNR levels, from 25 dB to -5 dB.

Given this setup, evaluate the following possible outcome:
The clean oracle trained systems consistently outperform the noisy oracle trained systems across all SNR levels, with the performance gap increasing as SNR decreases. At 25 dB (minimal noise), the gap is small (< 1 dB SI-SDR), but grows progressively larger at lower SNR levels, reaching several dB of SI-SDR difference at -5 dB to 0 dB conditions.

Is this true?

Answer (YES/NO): YES